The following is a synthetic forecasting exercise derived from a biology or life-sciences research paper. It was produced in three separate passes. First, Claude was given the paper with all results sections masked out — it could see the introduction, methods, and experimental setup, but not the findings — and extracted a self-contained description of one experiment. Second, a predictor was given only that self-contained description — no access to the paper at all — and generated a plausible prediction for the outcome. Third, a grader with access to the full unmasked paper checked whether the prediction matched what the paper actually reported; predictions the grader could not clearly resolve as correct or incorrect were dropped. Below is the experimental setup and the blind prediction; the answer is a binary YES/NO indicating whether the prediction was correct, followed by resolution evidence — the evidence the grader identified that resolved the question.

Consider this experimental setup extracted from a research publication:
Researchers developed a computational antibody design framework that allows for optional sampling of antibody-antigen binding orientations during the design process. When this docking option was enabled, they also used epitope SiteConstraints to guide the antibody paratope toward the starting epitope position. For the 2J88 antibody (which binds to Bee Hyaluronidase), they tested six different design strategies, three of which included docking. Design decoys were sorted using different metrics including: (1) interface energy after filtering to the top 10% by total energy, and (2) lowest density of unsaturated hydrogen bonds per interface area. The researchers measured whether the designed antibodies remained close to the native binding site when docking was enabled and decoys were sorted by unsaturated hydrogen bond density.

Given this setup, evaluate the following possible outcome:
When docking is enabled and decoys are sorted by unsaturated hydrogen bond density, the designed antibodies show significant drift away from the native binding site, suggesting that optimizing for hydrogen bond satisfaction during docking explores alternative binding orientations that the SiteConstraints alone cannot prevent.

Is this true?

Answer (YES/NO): YES